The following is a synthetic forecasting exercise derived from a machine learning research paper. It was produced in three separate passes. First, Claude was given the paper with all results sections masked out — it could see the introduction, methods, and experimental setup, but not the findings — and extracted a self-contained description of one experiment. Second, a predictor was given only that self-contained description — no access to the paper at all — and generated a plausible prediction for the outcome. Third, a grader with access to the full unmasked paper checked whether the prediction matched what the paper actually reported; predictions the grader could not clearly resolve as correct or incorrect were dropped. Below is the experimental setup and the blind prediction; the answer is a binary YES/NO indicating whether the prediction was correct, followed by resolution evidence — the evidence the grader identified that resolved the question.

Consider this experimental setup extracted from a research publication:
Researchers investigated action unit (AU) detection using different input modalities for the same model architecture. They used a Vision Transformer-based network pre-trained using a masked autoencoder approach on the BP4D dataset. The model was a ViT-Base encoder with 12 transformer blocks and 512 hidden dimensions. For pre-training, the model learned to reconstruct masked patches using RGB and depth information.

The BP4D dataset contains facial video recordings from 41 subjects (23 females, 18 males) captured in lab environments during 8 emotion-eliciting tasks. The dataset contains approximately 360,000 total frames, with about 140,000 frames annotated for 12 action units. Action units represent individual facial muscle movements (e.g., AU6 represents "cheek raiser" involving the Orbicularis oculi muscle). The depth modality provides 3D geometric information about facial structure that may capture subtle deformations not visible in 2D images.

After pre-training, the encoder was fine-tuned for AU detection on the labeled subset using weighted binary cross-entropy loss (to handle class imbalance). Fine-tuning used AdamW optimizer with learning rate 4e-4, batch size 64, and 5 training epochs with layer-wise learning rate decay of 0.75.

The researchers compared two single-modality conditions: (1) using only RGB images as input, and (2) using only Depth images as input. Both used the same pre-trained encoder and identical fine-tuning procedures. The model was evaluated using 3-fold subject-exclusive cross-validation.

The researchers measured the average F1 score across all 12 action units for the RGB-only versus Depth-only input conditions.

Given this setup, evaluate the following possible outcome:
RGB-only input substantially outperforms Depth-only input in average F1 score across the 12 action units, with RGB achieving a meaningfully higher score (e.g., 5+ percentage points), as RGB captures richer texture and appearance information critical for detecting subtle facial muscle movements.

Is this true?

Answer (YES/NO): NO